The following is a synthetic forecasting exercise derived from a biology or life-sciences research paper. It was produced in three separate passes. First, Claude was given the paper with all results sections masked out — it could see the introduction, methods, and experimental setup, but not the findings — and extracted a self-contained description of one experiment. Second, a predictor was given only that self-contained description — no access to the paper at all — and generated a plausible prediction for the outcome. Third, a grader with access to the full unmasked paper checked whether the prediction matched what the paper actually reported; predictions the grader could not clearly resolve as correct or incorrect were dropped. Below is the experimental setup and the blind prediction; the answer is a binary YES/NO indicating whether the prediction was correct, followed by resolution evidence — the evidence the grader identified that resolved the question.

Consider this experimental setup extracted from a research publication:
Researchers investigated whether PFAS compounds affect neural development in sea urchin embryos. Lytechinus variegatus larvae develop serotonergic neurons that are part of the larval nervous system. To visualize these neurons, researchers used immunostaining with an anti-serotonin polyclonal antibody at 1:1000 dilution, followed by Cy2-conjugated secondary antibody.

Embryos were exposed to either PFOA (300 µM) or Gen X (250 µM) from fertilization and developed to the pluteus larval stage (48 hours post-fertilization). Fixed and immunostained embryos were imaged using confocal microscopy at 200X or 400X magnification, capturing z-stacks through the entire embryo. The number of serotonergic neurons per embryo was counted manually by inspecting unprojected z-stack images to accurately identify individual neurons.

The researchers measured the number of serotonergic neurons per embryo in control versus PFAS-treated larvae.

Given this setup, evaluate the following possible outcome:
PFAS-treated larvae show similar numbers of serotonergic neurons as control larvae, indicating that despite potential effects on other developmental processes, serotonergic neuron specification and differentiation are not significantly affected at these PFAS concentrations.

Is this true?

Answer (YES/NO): NO